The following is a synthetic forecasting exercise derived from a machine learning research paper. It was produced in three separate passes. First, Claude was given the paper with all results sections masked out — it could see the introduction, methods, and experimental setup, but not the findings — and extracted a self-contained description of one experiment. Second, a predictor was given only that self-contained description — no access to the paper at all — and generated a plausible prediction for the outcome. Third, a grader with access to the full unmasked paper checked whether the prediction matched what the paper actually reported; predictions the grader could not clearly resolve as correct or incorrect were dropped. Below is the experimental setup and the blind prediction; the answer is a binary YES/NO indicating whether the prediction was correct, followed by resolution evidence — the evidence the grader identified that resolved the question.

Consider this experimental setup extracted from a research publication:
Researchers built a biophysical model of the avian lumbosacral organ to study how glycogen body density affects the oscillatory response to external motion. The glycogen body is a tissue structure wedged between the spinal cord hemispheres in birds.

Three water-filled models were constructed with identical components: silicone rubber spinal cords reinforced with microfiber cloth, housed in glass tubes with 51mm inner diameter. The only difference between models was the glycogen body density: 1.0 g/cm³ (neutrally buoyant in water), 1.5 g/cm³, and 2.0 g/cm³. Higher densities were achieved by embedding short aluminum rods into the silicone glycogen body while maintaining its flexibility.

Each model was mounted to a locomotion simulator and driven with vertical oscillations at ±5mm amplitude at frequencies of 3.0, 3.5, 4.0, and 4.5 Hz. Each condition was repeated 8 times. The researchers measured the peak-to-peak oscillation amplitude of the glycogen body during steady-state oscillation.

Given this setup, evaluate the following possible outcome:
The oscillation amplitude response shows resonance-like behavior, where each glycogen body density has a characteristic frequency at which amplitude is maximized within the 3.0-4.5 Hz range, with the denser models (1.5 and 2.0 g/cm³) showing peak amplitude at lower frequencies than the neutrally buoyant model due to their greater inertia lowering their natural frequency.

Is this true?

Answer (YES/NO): NO